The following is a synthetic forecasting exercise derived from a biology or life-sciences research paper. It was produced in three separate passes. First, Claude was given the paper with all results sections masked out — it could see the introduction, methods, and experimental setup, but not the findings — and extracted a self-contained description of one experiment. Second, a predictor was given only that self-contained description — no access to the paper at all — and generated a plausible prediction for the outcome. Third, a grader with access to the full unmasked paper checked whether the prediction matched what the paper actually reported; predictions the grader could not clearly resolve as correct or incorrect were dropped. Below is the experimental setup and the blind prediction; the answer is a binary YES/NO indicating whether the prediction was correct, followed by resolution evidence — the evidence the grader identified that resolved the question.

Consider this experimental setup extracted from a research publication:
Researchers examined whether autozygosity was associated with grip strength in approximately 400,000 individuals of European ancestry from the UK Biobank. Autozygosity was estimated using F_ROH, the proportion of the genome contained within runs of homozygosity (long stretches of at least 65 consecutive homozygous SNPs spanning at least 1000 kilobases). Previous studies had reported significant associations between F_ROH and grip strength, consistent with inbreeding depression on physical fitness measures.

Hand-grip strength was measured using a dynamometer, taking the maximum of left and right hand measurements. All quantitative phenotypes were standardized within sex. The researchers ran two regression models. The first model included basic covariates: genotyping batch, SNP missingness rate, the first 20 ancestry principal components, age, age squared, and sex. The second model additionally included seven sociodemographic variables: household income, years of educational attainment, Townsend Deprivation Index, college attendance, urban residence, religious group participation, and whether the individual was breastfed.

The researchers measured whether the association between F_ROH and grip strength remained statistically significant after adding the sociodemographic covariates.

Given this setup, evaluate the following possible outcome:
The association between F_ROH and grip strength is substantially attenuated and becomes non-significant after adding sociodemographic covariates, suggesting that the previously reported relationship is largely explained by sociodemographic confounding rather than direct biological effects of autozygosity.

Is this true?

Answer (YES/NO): YES